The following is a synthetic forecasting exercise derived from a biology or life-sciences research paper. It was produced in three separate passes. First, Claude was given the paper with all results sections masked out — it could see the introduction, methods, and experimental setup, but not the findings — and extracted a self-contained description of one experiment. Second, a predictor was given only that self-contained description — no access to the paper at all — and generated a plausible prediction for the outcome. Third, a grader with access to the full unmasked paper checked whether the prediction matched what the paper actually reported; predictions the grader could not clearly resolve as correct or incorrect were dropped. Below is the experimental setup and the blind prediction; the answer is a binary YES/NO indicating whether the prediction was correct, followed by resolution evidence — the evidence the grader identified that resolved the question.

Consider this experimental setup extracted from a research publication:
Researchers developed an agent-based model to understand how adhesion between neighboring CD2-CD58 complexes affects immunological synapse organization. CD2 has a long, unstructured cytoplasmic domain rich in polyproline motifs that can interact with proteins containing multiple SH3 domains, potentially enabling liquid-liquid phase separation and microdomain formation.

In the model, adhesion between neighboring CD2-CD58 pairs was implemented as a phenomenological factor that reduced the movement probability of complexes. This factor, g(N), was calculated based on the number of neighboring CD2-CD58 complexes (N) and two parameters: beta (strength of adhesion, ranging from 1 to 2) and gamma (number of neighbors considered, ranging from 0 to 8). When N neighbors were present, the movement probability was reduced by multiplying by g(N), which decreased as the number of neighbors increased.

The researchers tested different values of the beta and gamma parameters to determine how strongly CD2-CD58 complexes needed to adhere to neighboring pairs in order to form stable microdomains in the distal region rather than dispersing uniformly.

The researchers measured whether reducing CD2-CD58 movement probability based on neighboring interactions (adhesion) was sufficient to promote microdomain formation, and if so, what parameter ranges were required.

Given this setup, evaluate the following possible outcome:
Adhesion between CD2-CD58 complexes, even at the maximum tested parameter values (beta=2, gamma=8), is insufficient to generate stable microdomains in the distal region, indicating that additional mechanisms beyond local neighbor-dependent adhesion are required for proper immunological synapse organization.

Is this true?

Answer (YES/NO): YES